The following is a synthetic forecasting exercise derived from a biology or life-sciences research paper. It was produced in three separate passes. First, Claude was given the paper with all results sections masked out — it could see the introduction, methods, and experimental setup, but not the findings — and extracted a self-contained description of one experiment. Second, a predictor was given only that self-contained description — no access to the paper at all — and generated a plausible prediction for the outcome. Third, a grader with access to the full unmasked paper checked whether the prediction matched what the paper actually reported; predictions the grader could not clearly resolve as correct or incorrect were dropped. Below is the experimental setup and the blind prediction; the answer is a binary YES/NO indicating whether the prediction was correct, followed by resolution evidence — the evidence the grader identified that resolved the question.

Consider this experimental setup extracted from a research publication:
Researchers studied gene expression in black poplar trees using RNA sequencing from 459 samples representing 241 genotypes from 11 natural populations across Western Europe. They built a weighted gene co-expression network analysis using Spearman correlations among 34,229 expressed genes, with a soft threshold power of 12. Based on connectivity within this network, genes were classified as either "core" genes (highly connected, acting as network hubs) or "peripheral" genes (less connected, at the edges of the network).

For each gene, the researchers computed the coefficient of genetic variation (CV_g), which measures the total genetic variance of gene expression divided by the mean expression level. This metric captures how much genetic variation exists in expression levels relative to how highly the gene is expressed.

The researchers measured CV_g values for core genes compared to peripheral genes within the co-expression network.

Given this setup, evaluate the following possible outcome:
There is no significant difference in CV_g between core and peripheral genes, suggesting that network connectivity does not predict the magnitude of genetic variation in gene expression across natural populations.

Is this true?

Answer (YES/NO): NO